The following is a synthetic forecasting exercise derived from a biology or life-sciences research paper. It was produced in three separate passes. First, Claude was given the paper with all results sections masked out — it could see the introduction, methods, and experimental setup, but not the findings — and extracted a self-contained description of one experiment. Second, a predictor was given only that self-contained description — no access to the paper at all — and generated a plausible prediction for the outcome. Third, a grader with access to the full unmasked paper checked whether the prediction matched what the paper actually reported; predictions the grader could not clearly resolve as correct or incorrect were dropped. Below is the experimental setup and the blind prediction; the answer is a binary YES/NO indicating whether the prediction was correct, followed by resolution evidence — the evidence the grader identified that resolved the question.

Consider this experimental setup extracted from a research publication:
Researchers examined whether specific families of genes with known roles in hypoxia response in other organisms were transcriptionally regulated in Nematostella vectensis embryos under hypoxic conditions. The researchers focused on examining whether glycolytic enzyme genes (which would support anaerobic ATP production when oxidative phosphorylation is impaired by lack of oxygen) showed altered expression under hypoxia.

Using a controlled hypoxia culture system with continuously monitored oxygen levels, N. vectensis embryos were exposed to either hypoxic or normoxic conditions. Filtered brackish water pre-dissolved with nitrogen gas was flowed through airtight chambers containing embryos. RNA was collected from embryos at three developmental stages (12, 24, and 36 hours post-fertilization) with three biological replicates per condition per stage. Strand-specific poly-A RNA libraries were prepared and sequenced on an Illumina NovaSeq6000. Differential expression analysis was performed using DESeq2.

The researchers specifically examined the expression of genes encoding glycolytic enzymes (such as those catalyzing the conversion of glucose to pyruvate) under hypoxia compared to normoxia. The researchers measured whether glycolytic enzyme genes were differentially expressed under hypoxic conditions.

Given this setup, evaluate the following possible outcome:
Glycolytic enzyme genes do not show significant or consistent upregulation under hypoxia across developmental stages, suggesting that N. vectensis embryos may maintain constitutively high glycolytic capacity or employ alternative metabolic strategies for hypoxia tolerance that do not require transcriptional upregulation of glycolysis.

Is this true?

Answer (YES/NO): NO